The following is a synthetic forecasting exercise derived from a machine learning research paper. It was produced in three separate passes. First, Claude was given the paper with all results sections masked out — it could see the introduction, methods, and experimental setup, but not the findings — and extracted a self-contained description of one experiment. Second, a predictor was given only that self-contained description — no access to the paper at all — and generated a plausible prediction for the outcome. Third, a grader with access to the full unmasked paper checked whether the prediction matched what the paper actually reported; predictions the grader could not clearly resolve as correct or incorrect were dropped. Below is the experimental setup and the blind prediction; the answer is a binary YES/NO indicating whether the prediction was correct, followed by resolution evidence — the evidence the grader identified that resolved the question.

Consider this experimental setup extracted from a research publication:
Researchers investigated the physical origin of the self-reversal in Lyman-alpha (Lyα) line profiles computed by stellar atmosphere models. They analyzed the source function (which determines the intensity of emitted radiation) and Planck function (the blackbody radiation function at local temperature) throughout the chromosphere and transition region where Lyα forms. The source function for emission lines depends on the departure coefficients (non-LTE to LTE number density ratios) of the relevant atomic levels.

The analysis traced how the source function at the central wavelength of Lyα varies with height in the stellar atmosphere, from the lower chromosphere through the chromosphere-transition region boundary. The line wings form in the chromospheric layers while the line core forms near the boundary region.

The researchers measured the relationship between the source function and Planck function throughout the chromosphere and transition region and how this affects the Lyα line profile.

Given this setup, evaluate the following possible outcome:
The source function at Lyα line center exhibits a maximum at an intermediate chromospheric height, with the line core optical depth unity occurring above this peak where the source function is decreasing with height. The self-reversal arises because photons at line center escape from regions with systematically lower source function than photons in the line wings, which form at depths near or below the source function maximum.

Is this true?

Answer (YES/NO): NO